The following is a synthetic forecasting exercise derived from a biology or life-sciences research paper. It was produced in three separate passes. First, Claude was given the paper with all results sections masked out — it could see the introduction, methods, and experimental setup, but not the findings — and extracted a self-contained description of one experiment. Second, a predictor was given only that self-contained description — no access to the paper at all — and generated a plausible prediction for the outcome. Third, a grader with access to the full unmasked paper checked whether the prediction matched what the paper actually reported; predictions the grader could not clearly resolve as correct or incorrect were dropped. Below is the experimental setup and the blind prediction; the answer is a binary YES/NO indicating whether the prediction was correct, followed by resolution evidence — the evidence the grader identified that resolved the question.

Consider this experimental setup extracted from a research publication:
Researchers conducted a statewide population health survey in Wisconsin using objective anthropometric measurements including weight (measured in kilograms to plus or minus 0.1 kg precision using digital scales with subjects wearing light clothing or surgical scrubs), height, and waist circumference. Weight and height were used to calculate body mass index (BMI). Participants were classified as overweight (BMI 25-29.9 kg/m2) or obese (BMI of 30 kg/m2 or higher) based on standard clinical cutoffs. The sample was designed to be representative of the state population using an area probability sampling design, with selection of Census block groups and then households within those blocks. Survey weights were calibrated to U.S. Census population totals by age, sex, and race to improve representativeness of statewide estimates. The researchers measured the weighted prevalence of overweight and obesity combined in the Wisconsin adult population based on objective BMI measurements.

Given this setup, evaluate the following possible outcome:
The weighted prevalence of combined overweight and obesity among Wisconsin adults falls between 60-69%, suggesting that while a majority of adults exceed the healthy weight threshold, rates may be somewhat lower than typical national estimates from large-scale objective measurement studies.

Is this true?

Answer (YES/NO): NO